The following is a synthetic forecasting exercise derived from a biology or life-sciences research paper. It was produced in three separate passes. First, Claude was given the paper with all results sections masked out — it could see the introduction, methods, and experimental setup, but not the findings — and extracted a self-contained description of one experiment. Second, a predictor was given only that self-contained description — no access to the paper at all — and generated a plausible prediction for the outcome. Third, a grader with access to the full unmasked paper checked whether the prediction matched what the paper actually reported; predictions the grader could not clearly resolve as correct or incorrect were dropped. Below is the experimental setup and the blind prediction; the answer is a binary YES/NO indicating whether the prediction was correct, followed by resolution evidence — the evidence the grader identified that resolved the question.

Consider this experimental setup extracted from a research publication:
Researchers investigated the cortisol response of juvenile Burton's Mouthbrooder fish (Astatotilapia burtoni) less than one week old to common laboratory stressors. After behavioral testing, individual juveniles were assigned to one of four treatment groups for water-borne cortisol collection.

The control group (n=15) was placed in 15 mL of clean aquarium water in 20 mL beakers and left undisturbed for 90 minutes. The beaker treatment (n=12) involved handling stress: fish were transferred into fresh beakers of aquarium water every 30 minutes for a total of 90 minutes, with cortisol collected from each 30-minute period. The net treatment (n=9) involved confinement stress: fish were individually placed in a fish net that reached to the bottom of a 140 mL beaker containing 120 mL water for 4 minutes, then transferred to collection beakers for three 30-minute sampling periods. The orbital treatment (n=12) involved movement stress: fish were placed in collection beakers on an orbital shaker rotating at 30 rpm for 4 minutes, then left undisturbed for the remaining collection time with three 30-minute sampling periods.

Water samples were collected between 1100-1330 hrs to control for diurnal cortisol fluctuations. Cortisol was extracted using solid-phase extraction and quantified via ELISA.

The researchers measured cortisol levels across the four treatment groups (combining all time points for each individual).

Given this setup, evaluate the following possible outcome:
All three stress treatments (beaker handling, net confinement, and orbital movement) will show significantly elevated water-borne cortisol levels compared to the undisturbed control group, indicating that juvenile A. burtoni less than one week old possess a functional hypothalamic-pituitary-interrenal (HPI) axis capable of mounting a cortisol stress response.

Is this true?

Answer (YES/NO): NO